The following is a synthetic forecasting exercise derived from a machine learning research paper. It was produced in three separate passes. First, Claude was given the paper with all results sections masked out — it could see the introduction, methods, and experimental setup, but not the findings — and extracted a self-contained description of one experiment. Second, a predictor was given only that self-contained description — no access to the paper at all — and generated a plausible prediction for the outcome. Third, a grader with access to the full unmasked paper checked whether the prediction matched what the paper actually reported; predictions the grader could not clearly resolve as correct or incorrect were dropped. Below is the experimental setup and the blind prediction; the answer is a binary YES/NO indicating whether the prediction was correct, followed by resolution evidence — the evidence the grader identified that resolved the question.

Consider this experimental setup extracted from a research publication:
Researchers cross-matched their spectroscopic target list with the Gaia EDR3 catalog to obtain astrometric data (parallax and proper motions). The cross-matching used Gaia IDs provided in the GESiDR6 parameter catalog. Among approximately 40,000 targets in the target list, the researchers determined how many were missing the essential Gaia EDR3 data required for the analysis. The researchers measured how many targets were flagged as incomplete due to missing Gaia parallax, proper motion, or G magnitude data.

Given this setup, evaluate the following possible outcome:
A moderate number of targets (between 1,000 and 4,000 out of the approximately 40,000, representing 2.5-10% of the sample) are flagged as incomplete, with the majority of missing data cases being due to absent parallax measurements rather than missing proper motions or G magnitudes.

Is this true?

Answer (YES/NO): NO